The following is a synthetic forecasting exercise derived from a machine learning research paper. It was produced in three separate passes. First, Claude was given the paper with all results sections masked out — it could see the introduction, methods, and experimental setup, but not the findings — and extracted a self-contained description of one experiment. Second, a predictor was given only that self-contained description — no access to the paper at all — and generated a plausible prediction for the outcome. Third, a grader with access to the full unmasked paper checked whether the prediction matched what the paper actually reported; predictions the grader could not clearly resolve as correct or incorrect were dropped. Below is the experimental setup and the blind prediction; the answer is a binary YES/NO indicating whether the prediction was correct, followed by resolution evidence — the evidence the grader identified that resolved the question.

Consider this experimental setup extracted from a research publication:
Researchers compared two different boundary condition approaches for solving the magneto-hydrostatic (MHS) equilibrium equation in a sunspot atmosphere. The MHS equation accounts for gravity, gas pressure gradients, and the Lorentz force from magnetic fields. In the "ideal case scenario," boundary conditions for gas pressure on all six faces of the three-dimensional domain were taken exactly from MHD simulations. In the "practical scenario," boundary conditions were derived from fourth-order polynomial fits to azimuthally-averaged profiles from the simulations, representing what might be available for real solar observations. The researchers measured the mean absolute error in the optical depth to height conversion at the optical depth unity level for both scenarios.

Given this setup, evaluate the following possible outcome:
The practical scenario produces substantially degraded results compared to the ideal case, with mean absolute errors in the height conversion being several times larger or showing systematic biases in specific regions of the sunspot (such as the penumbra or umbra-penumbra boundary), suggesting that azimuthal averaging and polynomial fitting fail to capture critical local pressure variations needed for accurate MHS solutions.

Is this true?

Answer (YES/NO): NO